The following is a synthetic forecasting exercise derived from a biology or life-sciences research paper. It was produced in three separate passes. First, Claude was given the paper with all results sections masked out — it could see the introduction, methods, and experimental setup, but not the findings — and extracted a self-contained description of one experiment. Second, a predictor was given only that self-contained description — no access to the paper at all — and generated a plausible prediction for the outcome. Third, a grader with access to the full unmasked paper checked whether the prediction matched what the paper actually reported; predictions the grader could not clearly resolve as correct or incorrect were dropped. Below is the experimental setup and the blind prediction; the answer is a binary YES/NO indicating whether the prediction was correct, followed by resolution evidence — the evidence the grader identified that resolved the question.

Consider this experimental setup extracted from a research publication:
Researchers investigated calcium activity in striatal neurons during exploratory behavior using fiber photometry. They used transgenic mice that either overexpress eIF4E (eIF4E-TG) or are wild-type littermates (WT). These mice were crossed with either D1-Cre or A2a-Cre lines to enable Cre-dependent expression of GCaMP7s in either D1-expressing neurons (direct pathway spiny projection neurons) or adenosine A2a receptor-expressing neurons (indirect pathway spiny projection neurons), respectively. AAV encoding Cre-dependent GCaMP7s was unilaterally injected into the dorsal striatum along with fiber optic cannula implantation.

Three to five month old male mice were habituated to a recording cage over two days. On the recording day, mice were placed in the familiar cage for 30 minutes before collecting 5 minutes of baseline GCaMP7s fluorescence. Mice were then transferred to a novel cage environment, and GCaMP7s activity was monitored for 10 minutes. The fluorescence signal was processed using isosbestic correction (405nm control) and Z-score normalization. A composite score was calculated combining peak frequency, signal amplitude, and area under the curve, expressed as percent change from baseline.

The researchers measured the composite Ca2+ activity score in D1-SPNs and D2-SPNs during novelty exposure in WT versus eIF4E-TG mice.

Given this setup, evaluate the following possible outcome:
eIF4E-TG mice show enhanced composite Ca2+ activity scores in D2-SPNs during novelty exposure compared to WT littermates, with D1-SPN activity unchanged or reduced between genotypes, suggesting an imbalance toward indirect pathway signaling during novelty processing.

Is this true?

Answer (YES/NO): NO